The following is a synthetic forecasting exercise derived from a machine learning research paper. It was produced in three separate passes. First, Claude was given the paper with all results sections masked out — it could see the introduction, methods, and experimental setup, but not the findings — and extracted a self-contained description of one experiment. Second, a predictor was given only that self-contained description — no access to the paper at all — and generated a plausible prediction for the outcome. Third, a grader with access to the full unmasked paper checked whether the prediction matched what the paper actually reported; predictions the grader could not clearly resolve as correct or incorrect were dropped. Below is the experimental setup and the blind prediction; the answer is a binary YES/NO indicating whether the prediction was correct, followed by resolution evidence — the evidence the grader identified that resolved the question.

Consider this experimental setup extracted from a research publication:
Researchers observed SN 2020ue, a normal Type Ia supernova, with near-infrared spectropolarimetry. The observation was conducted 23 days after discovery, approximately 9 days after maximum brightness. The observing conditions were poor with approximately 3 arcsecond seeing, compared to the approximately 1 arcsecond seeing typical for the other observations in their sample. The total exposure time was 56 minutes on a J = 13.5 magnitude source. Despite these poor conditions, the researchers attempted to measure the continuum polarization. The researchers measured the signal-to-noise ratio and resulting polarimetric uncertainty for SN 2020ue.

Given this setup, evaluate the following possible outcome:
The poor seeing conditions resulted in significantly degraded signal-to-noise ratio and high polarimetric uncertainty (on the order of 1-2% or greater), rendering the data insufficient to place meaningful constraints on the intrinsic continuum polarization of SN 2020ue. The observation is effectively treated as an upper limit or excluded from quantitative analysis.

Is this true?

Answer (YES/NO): NO